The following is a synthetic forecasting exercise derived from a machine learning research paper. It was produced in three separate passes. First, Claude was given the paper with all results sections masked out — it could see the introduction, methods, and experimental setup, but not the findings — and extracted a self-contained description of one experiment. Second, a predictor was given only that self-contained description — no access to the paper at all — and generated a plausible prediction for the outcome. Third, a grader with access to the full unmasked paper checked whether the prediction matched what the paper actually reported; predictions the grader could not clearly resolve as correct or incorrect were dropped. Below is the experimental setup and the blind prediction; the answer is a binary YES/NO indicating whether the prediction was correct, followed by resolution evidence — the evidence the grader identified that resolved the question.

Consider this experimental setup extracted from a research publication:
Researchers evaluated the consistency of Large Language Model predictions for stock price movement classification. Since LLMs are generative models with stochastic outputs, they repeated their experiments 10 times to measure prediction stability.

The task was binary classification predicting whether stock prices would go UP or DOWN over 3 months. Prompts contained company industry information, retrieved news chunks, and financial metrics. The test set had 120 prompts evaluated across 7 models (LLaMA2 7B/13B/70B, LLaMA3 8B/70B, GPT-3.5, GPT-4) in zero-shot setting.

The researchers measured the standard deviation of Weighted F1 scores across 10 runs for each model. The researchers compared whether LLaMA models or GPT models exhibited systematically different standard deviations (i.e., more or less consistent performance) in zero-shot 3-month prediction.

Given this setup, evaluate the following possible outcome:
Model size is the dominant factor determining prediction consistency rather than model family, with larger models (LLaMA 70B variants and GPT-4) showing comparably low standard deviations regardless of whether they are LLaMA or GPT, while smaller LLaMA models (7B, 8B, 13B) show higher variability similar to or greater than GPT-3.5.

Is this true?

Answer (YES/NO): NO